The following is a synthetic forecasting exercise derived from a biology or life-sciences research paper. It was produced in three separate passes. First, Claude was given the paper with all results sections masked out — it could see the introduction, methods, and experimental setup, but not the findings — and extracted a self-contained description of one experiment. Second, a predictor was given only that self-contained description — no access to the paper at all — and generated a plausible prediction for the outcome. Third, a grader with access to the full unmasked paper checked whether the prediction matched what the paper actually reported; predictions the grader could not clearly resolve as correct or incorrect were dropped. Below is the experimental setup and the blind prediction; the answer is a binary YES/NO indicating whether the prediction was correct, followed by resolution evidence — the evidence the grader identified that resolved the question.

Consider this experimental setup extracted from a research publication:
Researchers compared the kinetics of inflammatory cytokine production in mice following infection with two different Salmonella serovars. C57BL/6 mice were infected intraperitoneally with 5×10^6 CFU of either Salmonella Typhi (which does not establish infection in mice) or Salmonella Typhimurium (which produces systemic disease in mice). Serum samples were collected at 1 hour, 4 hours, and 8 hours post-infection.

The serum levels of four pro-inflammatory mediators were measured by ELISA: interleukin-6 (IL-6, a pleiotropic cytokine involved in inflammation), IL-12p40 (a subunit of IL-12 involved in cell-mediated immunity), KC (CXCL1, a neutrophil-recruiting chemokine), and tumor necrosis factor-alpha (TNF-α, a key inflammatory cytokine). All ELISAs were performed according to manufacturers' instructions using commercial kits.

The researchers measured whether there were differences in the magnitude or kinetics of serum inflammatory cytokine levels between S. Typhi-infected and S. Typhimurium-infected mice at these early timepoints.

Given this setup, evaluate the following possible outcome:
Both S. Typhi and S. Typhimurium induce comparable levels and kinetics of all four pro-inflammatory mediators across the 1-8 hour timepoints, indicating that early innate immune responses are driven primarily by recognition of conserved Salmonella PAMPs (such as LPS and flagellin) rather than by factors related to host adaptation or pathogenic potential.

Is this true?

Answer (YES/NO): NO